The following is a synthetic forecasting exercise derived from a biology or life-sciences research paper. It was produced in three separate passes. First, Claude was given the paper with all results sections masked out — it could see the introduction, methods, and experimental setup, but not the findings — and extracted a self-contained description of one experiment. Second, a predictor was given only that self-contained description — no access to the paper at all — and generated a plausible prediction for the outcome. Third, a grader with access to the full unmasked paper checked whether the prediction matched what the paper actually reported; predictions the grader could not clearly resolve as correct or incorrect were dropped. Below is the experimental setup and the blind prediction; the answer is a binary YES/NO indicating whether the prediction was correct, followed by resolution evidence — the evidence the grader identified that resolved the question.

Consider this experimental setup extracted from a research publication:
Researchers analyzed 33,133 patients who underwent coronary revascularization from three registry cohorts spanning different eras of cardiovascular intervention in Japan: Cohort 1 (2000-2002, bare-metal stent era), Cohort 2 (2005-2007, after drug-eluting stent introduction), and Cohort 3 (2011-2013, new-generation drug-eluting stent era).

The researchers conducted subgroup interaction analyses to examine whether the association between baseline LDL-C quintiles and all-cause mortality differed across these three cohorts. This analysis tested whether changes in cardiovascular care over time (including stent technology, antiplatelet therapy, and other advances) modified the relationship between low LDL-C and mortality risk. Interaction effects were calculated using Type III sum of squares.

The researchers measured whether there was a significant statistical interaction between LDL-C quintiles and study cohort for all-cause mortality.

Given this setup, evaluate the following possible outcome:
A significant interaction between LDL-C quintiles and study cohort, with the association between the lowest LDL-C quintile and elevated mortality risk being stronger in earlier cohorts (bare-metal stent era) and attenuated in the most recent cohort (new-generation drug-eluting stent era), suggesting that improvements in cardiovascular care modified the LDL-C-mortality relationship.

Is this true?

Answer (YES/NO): NO